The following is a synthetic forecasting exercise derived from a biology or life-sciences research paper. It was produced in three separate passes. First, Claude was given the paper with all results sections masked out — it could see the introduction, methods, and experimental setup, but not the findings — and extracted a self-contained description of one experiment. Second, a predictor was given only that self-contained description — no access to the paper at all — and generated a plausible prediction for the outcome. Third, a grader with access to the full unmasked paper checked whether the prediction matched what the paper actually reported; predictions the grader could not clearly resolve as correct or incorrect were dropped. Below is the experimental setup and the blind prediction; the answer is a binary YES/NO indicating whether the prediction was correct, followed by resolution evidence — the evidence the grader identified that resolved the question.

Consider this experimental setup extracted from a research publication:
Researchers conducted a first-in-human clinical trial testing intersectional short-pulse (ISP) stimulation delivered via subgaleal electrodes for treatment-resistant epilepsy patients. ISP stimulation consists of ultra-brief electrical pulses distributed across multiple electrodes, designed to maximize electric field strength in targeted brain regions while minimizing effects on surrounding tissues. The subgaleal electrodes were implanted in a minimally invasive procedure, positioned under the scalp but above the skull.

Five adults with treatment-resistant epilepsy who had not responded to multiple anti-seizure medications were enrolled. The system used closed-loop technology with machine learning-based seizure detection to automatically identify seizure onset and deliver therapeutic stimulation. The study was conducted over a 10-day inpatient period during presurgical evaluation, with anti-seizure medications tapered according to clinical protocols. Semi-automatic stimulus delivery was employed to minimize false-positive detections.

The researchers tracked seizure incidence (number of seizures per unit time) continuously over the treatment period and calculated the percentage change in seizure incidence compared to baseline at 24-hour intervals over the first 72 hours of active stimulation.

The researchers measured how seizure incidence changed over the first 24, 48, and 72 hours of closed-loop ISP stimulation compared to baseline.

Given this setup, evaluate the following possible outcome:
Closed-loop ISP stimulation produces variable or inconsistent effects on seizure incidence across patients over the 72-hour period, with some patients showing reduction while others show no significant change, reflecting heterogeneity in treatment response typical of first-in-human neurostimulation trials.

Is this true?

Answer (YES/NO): NO